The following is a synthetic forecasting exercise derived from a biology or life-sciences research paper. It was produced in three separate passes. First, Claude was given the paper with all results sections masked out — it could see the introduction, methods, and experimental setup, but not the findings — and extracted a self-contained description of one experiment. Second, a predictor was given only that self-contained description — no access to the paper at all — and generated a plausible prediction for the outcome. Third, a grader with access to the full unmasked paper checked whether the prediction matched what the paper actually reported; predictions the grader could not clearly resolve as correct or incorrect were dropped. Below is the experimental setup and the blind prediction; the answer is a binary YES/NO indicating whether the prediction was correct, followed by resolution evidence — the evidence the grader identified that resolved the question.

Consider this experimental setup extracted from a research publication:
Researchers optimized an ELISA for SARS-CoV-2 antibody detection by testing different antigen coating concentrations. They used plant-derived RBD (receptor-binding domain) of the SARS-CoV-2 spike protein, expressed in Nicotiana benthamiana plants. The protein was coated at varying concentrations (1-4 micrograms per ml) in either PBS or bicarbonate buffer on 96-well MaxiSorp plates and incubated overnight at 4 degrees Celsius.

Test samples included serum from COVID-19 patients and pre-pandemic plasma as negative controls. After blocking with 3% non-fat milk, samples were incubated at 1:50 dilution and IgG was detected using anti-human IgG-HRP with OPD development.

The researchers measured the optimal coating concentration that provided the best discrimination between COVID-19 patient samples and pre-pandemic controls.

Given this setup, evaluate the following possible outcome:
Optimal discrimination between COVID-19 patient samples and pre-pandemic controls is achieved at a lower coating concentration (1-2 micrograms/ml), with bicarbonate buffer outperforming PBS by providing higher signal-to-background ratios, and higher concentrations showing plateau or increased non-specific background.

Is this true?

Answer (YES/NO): NO